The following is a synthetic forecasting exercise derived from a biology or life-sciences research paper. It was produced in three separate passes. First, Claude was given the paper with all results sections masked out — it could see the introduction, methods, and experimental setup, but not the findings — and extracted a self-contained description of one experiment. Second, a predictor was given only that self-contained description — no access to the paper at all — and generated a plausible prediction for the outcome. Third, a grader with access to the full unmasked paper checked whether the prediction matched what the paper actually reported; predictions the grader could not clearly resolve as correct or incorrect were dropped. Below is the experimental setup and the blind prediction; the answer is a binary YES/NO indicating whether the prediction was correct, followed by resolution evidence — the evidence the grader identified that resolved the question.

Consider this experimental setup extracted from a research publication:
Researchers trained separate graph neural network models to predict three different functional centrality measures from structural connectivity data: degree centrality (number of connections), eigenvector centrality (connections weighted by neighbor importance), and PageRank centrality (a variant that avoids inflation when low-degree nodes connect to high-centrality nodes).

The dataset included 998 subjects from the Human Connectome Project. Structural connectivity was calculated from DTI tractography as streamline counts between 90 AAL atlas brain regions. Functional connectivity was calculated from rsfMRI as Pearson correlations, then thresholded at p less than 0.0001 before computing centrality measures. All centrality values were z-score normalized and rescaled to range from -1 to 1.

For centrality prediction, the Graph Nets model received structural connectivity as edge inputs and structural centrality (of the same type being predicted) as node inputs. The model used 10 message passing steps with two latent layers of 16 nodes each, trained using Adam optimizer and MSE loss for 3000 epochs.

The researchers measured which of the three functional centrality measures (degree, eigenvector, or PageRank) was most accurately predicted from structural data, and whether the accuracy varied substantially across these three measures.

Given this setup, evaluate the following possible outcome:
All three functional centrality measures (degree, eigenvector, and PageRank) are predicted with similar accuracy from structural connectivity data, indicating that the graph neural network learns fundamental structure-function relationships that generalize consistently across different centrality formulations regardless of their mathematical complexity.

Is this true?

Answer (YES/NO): YES